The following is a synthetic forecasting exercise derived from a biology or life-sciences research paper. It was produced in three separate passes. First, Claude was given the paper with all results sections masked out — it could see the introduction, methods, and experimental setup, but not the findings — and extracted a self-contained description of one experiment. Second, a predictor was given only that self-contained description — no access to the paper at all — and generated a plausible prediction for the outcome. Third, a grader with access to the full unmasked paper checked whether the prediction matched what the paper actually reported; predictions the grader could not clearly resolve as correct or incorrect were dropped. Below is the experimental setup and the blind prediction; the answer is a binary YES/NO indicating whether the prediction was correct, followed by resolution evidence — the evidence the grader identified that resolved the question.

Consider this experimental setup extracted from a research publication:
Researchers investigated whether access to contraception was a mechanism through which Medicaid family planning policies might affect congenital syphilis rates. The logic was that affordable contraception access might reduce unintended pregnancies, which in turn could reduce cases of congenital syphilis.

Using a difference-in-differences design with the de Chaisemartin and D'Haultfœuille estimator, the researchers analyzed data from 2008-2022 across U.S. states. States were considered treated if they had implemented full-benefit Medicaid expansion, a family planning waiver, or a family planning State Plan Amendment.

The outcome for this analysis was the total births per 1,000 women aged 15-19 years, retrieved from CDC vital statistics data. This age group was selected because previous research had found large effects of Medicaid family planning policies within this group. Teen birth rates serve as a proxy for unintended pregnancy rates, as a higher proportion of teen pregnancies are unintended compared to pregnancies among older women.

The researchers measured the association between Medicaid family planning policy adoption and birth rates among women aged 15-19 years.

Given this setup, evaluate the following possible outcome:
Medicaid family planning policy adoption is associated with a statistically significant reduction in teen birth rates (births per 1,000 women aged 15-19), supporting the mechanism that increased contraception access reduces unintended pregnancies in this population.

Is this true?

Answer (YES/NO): NO